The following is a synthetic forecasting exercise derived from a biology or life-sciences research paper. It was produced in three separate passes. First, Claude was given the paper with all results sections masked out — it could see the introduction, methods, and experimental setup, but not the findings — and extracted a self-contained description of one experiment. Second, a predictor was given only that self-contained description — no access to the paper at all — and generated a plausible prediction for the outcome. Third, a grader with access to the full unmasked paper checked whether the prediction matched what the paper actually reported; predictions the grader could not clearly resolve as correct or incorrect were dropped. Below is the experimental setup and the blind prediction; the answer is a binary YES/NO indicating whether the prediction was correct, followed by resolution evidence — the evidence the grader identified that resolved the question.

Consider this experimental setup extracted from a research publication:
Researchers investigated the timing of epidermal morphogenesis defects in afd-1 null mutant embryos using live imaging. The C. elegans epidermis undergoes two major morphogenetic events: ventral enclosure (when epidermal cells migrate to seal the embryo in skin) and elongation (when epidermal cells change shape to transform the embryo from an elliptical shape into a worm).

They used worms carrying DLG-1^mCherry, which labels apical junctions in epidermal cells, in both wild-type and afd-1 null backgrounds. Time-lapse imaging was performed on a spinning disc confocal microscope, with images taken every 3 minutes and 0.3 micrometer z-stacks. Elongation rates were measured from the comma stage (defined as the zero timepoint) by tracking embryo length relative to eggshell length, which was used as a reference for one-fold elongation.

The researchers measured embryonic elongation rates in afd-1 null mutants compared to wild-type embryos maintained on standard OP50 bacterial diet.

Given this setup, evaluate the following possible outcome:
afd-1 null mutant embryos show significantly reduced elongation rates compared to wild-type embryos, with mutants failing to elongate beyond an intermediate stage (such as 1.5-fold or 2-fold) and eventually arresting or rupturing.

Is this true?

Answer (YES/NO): NO